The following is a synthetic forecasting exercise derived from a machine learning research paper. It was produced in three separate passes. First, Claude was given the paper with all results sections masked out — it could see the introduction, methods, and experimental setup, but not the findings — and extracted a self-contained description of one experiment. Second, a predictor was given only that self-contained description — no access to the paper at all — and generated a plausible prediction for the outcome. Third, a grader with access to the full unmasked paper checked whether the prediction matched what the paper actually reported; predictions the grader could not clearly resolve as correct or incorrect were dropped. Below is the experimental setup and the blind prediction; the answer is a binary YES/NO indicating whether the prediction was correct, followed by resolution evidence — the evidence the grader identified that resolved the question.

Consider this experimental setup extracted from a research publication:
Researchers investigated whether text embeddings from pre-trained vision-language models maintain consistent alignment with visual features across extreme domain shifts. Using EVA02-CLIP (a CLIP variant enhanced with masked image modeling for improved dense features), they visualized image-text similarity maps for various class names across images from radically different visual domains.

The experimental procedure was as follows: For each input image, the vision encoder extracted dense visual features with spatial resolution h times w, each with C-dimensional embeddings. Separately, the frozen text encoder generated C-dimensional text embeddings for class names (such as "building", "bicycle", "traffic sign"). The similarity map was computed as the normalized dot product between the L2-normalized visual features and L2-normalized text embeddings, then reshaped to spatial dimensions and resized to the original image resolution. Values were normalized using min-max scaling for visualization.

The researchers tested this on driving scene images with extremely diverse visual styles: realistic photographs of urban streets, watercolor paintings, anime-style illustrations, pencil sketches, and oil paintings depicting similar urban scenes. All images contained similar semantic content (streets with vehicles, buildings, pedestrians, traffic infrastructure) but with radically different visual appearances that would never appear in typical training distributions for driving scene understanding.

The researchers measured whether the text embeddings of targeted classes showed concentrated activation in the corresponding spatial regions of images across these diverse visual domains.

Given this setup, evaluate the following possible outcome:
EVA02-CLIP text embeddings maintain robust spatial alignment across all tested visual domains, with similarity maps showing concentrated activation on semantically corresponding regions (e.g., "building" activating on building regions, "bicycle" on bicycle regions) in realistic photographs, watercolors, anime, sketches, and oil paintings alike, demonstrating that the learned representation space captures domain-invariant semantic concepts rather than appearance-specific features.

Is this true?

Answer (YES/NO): YES